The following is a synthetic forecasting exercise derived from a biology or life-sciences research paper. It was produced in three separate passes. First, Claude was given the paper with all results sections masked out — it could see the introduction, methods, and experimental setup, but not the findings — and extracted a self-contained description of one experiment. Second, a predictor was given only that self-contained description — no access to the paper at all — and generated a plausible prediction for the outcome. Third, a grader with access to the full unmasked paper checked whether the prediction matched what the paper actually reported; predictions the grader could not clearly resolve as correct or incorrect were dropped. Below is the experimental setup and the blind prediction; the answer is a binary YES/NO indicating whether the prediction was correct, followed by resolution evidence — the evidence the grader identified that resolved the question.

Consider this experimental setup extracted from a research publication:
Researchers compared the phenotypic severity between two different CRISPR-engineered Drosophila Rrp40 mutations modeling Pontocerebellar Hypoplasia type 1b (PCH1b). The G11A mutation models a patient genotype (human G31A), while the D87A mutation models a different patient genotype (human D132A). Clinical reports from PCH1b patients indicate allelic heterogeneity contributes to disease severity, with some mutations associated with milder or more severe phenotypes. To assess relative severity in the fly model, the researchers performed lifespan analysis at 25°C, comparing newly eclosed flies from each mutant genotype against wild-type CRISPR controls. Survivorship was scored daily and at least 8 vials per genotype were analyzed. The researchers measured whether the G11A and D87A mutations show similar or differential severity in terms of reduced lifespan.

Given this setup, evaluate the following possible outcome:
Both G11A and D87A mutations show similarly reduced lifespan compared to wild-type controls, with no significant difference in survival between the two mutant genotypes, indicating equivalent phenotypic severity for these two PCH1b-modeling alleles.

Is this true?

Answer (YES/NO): NO